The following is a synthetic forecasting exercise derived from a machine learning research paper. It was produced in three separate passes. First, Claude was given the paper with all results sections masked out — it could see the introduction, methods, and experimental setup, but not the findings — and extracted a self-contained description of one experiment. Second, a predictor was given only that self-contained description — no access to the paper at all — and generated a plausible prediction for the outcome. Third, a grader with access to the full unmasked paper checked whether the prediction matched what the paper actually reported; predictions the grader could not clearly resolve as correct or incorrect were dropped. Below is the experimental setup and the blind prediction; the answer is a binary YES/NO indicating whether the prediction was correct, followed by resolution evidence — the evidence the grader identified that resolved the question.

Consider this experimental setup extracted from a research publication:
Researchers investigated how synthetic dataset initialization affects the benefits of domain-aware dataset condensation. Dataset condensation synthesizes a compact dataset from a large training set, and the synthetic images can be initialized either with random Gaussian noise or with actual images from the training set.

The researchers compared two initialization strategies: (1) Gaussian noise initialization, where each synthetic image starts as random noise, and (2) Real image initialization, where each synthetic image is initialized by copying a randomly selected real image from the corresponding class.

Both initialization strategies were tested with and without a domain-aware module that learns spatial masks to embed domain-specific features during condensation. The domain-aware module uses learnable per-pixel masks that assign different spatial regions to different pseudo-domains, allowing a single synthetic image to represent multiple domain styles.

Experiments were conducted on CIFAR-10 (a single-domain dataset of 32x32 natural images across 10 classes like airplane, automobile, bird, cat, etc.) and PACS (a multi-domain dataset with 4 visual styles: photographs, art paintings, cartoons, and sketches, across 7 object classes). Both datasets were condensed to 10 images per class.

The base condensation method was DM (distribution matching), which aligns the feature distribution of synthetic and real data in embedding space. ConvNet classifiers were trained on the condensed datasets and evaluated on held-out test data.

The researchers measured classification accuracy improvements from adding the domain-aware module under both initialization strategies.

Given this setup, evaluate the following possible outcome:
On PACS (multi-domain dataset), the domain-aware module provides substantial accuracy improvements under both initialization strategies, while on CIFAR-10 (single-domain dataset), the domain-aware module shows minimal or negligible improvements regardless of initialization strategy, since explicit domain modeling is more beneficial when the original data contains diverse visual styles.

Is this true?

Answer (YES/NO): NO